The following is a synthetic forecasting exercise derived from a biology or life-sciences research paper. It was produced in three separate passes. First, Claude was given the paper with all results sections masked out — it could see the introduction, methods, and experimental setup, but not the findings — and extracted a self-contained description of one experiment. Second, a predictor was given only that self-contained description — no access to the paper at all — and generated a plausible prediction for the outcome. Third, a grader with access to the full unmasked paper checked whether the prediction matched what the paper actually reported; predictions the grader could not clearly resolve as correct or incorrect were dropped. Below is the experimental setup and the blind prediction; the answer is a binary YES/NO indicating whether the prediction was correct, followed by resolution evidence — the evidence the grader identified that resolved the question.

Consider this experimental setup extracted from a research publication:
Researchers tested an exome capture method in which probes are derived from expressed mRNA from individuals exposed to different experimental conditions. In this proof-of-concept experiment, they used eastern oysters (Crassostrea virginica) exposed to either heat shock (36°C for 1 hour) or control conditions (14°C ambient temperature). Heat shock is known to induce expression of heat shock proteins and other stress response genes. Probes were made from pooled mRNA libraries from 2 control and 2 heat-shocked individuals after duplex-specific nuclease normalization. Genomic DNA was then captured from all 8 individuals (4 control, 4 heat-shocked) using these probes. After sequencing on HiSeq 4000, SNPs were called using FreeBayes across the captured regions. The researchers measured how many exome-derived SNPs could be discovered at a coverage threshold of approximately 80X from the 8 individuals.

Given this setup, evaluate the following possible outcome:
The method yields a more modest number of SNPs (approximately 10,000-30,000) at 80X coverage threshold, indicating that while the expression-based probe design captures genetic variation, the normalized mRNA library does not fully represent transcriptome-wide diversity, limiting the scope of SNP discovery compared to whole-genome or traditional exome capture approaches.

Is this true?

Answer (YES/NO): NO